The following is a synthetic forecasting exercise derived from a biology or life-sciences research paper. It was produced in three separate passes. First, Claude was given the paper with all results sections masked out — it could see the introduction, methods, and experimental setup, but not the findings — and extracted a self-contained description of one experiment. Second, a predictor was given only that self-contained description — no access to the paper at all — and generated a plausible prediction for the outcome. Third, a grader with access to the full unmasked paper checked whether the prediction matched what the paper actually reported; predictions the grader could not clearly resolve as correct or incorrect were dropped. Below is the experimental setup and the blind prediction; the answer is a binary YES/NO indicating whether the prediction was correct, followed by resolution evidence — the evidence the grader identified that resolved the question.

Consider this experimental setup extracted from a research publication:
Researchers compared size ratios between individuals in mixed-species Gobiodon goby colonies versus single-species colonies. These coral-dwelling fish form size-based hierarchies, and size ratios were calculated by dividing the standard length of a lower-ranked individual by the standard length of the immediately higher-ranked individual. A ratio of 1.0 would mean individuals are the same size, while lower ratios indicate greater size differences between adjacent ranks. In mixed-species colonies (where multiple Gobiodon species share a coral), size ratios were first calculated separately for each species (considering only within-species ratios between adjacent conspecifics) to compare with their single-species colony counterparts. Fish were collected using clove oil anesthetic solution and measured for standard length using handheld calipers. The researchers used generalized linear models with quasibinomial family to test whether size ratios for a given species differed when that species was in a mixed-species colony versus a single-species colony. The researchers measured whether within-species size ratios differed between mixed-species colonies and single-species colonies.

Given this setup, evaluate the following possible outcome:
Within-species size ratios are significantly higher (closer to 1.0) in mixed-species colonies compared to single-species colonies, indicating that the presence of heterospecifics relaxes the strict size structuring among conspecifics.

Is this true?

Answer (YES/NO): NO